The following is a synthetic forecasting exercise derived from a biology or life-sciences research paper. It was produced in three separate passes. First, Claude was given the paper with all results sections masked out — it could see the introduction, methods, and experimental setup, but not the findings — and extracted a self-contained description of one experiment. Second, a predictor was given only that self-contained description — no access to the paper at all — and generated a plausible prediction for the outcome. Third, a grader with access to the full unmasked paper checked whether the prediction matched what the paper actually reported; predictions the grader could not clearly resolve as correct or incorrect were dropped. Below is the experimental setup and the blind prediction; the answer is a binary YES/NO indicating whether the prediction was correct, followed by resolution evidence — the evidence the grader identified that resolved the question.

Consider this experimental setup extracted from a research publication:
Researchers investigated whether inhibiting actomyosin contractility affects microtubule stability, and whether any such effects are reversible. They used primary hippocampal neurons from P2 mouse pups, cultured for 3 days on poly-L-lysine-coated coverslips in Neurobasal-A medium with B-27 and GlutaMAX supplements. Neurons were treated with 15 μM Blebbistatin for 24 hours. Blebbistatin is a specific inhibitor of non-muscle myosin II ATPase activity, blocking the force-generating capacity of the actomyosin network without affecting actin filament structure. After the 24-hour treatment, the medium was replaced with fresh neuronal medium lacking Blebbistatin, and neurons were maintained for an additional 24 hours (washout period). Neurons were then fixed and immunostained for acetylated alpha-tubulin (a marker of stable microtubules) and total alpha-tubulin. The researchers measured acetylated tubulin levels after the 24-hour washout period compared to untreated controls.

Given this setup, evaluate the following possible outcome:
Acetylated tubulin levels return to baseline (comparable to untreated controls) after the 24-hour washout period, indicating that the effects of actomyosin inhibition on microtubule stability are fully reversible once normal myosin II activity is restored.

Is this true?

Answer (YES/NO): YES